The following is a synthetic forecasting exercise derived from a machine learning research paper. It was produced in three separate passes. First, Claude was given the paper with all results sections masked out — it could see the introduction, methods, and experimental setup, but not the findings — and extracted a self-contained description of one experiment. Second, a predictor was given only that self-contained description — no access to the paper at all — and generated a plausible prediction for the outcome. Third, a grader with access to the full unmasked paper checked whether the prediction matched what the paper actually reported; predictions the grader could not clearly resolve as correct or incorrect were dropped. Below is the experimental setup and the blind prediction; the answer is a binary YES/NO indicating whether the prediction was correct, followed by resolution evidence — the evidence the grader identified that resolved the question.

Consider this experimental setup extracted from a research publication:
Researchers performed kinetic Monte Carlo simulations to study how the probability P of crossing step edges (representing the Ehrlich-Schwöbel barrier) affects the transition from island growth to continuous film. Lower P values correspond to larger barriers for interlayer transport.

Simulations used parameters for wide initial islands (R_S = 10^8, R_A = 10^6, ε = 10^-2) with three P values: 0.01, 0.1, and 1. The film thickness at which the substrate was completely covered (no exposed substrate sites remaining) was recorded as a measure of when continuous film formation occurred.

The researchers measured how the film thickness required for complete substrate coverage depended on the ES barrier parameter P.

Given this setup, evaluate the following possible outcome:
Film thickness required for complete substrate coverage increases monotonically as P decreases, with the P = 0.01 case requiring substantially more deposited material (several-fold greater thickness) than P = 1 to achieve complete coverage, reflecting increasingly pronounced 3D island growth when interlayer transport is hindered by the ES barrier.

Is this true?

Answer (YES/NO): NO